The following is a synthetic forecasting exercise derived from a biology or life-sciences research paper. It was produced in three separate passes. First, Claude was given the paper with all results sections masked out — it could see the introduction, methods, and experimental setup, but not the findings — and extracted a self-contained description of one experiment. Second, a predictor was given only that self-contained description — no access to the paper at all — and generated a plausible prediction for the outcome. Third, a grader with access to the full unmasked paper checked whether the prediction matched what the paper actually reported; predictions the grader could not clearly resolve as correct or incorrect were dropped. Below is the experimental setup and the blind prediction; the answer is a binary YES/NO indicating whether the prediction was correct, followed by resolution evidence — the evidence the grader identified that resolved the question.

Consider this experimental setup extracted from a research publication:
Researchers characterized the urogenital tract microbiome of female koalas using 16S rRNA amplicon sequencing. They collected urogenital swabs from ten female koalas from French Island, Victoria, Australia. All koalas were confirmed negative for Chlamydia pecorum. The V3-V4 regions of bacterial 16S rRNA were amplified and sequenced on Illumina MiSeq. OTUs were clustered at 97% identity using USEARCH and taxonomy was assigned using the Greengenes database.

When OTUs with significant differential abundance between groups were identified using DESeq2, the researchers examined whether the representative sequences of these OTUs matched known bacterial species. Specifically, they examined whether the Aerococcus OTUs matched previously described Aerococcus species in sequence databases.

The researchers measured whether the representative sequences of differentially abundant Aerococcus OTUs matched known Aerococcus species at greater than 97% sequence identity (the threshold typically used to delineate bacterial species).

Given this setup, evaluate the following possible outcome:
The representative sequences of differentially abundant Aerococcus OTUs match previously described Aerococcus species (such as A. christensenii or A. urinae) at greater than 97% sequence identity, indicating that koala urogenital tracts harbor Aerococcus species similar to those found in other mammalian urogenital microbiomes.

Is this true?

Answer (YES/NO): NO